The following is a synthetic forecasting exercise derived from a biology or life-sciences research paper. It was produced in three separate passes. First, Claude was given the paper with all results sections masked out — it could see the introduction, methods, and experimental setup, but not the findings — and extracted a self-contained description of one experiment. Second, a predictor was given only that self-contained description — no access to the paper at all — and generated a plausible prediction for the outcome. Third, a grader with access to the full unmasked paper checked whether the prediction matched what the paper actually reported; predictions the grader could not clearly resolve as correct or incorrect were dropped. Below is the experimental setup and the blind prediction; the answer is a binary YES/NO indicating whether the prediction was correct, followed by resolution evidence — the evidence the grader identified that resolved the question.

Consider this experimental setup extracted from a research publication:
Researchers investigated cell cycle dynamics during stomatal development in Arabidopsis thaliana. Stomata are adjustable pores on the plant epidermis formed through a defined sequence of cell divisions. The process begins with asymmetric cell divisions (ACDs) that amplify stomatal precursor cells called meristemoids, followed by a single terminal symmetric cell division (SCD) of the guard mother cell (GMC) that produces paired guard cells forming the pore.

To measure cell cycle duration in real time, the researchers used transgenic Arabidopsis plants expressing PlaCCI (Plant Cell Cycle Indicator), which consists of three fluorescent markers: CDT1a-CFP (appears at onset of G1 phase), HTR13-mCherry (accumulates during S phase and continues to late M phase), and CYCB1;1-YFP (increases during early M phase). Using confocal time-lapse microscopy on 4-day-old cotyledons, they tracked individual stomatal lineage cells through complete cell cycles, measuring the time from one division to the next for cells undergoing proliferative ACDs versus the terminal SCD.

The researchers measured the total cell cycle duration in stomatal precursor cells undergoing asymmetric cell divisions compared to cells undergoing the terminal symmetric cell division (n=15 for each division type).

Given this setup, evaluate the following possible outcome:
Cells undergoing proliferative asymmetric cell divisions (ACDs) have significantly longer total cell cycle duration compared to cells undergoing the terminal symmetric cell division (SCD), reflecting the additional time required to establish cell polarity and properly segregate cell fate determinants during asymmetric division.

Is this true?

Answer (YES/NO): NO